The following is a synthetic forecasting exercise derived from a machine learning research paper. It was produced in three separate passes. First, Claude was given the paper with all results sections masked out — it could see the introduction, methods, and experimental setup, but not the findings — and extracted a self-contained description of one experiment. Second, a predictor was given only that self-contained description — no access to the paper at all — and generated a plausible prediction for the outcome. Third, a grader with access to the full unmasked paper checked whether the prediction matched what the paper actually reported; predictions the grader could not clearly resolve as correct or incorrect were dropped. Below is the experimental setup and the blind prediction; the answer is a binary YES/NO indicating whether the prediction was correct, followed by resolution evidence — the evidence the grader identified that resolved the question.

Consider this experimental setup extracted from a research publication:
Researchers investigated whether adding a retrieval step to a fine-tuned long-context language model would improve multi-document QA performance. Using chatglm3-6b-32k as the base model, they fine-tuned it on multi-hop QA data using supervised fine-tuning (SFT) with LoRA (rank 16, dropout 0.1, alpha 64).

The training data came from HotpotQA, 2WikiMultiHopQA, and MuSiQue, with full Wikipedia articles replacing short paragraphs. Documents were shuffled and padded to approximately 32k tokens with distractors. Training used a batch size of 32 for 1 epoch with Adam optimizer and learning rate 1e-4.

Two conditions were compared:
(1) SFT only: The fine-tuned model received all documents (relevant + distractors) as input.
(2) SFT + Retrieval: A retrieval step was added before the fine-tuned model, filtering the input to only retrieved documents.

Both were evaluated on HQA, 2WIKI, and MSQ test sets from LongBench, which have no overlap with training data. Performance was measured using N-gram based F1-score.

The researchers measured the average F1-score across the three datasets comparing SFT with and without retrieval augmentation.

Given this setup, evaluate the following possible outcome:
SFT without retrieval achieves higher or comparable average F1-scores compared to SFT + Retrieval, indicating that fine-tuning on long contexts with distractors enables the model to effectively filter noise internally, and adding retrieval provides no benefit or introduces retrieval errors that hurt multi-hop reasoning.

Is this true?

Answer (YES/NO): NO